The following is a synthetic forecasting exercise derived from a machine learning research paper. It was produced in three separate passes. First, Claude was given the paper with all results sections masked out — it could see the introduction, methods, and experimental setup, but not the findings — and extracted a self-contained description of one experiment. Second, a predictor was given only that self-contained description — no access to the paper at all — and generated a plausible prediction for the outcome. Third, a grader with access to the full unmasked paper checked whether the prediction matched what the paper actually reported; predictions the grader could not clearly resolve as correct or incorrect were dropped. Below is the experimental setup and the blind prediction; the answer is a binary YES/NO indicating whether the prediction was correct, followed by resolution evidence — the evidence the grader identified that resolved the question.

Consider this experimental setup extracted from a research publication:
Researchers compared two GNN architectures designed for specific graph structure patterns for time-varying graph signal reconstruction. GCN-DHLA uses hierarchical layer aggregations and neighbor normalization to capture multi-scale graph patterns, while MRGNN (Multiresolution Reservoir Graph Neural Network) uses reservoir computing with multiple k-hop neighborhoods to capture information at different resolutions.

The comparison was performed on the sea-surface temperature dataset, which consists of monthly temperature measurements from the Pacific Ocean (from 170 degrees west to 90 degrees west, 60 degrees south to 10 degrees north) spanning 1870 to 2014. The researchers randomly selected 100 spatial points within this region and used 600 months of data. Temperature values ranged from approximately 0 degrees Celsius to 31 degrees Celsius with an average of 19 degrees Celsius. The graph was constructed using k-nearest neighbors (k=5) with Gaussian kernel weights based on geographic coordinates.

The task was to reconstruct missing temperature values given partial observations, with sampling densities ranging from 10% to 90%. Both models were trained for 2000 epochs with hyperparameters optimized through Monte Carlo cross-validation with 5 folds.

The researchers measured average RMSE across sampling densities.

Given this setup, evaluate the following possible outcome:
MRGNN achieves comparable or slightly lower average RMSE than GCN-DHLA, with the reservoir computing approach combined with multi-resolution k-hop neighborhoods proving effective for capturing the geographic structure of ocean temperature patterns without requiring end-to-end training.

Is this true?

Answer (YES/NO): NO